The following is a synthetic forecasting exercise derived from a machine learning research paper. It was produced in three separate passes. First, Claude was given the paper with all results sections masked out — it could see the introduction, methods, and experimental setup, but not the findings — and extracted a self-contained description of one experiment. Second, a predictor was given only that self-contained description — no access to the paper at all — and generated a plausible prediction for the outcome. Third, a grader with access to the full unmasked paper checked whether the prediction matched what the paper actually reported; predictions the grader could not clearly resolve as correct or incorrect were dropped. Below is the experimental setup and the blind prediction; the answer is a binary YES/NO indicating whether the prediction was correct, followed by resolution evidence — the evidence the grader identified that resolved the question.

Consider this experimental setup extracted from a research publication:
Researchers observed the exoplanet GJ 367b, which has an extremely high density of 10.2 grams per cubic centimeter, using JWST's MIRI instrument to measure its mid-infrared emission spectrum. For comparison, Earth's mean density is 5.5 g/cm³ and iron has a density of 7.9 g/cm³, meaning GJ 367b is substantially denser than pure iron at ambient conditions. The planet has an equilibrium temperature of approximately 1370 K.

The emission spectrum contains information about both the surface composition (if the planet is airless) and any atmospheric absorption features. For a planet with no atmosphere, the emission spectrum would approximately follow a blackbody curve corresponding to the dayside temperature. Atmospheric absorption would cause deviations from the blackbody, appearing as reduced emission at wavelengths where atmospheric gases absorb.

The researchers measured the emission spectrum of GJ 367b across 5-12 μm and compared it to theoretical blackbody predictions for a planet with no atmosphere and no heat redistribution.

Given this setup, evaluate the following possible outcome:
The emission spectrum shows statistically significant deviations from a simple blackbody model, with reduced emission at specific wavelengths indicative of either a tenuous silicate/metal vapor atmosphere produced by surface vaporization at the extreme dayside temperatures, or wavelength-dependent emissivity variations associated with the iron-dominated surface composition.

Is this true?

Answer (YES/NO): NO